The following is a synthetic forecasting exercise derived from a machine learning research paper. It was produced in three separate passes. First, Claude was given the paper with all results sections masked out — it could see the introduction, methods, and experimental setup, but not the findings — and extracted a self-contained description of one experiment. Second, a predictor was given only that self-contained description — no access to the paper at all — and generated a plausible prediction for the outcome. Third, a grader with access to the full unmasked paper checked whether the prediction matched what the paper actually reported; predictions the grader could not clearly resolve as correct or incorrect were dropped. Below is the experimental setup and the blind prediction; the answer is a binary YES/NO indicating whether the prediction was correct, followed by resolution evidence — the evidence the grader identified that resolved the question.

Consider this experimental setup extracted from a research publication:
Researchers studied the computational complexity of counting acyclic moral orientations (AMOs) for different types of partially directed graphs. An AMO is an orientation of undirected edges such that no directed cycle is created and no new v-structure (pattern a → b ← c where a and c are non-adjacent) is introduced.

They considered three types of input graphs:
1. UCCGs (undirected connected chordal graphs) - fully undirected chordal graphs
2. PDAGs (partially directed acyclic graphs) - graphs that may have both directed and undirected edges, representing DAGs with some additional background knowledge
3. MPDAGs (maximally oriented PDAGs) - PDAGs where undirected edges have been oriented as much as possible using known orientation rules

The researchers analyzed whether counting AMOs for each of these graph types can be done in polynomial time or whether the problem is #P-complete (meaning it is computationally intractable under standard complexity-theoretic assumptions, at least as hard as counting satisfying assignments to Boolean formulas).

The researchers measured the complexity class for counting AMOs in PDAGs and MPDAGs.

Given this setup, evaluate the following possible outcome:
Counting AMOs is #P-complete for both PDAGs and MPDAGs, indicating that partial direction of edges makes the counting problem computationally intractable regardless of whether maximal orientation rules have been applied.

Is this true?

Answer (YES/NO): YES